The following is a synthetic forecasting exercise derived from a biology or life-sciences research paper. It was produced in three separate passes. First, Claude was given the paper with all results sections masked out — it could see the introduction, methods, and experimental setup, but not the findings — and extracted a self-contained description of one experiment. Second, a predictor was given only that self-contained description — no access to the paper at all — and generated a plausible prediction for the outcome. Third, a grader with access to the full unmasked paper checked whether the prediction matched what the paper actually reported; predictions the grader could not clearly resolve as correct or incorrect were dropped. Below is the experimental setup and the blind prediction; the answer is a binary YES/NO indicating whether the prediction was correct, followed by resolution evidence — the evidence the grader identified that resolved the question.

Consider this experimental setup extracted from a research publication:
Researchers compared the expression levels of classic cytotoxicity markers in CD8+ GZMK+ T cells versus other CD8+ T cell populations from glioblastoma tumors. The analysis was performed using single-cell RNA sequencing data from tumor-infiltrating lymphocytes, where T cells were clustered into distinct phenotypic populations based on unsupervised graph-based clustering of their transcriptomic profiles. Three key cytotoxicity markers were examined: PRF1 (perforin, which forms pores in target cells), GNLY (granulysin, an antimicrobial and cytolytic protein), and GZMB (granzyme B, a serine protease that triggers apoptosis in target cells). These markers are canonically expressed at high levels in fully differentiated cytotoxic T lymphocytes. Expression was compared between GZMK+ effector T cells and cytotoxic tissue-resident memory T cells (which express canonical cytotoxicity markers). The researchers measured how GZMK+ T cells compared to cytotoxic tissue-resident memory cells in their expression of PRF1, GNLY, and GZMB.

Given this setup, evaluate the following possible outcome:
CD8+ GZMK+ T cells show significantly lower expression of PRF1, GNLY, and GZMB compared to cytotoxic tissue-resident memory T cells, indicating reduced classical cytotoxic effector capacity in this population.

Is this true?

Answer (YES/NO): YES